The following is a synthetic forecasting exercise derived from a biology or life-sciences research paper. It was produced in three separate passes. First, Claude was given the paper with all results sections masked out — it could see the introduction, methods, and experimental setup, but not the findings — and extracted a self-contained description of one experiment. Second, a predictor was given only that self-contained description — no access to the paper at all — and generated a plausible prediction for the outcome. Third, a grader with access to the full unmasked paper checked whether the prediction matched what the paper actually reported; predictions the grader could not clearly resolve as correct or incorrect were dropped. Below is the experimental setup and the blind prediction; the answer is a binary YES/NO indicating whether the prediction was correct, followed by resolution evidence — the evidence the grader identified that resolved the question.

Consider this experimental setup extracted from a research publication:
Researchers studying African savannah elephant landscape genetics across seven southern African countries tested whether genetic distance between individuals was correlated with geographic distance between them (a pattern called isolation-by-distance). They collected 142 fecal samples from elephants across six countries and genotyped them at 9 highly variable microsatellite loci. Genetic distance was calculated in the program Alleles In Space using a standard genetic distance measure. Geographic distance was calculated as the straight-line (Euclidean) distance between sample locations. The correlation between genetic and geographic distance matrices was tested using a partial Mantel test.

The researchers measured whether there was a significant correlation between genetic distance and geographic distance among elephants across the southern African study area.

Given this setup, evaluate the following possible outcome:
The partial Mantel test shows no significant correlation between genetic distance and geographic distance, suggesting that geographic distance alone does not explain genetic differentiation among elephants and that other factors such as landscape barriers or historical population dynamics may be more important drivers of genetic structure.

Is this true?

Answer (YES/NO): YES